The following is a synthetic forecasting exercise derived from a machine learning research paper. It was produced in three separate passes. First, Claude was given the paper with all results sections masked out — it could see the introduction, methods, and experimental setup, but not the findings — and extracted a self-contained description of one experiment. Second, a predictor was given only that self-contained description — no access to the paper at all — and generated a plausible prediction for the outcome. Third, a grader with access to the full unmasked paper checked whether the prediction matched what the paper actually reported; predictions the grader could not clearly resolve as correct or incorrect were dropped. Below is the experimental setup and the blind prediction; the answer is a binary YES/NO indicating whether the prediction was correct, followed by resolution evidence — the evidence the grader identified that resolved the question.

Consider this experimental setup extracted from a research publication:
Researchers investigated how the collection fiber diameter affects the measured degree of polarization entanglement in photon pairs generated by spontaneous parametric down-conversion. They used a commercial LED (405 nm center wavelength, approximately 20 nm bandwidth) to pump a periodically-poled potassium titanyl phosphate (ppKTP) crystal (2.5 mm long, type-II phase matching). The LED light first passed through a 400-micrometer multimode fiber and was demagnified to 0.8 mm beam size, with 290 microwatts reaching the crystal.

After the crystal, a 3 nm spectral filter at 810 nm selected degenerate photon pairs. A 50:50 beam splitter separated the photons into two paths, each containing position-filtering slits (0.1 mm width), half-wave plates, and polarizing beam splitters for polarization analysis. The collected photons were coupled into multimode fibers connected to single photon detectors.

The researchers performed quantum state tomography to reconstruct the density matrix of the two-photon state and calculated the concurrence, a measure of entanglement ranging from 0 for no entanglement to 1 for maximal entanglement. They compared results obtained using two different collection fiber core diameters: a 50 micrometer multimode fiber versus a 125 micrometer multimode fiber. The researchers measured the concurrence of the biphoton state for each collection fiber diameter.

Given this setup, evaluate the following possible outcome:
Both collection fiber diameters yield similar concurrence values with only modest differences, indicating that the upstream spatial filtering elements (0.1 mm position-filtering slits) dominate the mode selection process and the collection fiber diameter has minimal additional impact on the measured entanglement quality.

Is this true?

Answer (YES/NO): NO